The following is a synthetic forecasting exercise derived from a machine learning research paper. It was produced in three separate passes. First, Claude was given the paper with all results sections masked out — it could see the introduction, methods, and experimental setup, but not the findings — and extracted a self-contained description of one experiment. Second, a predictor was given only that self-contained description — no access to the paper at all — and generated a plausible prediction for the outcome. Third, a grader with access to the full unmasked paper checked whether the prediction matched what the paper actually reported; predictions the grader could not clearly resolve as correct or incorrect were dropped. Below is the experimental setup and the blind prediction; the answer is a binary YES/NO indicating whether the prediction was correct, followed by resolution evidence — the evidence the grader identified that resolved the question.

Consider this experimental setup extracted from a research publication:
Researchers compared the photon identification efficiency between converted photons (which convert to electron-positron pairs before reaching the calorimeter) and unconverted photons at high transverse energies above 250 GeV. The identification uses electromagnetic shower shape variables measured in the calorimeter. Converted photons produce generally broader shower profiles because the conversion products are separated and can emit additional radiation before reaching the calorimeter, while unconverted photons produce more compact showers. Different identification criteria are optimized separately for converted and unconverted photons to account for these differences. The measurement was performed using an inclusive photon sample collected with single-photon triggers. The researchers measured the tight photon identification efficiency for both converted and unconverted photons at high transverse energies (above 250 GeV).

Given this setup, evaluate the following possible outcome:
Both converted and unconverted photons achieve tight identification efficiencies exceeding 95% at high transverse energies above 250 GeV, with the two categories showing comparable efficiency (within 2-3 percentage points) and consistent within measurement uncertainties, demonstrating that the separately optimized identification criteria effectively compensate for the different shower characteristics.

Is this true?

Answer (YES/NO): NO